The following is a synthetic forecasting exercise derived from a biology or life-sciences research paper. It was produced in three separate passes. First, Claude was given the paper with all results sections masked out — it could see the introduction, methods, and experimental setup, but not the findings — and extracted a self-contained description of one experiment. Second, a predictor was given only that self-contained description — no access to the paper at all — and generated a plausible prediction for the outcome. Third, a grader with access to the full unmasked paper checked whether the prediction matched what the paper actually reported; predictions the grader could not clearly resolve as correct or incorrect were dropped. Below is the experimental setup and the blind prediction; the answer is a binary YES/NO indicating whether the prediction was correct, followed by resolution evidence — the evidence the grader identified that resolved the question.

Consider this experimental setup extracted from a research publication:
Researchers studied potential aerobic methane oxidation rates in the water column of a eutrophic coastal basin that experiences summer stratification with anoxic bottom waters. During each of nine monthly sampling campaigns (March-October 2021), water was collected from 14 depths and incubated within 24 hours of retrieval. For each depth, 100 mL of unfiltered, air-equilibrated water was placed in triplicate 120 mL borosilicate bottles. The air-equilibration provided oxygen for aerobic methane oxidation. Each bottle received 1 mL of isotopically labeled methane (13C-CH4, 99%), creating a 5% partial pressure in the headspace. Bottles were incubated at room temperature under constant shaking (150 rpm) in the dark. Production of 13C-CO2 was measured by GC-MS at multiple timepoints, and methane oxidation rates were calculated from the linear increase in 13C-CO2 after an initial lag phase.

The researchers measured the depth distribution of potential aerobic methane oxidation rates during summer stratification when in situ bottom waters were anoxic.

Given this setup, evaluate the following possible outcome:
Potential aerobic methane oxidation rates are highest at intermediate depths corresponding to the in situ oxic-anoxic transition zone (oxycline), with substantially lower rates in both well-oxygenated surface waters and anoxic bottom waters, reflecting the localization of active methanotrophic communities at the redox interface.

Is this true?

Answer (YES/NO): NO